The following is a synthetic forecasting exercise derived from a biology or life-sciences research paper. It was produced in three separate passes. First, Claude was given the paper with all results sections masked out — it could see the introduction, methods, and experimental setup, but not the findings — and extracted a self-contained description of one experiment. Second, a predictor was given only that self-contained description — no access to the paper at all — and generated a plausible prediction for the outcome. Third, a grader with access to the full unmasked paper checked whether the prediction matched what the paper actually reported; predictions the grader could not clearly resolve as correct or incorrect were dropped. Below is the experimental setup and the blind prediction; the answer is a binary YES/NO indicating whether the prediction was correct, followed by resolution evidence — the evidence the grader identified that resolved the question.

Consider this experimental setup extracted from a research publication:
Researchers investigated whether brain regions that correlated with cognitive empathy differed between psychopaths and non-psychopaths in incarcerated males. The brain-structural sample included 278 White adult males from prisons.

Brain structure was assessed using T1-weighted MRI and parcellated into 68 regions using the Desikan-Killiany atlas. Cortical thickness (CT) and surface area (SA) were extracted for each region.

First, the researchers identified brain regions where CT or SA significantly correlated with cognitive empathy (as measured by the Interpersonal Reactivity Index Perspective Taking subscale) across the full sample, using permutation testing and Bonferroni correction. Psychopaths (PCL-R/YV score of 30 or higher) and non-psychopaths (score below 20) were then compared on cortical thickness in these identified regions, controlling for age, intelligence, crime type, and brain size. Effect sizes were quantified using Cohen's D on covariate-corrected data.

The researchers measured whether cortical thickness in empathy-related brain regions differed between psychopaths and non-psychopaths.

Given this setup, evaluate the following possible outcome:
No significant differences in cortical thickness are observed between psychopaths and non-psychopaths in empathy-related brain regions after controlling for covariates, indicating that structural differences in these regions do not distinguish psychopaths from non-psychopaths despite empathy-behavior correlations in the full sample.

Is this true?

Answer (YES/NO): NO